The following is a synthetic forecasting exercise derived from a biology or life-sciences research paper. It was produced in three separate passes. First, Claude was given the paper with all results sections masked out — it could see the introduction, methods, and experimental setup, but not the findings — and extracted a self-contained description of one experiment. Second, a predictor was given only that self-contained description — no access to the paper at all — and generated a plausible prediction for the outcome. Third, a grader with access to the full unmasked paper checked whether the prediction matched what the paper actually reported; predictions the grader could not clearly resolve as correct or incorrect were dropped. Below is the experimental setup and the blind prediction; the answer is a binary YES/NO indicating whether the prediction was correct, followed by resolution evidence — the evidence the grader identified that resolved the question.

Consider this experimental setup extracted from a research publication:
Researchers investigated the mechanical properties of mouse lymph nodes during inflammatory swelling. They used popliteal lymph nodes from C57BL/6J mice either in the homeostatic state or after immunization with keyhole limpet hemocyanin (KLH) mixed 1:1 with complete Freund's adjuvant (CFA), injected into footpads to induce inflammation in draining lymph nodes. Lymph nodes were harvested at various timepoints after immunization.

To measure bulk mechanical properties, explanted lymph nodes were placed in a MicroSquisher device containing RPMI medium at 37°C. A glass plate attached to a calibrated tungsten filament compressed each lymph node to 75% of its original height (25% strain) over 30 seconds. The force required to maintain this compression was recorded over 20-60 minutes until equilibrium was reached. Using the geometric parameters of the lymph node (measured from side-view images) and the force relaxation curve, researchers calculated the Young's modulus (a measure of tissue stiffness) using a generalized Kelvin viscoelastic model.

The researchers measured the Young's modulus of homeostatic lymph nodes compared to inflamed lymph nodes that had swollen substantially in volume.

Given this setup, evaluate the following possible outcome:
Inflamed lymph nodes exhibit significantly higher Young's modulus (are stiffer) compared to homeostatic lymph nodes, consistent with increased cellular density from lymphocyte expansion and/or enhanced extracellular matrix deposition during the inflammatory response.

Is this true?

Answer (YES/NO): NO